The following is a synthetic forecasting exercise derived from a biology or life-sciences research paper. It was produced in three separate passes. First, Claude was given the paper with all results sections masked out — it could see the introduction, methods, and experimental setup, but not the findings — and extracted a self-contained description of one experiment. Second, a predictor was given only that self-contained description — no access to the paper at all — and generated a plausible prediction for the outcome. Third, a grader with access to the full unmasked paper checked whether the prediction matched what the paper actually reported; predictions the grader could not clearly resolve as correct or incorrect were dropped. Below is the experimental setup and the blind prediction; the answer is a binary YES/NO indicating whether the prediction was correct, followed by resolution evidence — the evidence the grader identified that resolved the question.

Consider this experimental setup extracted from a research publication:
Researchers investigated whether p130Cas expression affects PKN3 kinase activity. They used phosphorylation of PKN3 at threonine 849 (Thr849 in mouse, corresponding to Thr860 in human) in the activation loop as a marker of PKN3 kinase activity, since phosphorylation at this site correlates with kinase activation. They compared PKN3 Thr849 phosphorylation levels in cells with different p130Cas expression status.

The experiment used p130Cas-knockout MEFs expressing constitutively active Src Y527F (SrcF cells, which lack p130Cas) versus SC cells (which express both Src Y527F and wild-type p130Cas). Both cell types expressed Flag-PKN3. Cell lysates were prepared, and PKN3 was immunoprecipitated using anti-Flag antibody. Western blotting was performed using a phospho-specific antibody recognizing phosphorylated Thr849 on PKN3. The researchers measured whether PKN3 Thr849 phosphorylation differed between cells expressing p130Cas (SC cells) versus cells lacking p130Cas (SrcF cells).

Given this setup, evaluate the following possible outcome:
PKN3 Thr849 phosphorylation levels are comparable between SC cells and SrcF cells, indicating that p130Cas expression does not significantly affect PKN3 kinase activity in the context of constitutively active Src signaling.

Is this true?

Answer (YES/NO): NO